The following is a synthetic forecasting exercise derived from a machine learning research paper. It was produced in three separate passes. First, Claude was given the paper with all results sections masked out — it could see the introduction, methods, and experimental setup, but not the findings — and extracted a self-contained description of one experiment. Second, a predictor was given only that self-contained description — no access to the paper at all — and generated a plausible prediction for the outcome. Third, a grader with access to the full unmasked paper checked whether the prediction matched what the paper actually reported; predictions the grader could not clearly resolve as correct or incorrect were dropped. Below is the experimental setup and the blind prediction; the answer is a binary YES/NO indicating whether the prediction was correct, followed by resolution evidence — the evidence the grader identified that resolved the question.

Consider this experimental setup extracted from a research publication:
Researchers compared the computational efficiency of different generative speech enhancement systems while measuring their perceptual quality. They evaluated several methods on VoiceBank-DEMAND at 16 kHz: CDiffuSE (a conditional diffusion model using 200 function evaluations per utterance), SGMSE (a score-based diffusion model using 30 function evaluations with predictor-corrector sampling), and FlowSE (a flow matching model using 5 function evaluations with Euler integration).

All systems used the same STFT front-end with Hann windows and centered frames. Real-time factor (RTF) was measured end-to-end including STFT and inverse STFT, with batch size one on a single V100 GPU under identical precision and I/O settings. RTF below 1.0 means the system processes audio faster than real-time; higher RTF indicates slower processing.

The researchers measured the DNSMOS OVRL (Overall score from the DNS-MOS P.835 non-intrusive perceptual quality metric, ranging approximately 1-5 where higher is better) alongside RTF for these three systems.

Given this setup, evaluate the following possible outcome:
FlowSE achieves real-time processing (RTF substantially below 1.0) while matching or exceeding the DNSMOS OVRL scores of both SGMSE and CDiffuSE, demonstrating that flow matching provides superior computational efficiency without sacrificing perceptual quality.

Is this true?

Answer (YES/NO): YES